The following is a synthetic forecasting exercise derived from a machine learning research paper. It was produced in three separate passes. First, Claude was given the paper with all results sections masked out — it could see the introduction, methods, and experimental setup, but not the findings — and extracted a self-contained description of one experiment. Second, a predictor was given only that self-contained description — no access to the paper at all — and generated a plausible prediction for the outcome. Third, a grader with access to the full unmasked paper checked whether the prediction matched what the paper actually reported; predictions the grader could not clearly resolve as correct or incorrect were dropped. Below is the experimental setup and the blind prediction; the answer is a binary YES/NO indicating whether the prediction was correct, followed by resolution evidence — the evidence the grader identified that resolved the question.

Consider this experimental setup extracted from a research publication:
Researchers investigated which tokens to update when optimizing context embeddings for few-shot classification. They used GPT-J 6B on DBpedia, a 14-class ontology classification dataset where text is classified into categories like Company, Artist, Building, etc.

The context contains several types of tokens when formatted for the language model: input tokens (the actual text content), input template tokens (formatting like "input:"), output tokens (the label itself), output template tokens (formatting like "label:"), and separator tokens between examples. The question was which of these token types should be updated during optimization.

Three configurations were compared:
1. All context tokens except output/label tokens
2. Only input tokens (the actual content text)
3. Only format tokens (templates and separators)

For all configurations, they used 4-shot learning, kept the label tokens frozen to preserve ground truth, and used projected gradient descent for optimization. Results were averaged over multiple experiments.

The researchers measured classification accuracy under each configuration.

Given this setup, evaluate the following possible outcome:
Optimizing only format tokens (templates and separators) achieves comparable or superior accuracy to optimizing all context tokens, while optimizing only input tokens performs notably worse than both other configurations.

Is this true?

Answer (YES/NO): NO